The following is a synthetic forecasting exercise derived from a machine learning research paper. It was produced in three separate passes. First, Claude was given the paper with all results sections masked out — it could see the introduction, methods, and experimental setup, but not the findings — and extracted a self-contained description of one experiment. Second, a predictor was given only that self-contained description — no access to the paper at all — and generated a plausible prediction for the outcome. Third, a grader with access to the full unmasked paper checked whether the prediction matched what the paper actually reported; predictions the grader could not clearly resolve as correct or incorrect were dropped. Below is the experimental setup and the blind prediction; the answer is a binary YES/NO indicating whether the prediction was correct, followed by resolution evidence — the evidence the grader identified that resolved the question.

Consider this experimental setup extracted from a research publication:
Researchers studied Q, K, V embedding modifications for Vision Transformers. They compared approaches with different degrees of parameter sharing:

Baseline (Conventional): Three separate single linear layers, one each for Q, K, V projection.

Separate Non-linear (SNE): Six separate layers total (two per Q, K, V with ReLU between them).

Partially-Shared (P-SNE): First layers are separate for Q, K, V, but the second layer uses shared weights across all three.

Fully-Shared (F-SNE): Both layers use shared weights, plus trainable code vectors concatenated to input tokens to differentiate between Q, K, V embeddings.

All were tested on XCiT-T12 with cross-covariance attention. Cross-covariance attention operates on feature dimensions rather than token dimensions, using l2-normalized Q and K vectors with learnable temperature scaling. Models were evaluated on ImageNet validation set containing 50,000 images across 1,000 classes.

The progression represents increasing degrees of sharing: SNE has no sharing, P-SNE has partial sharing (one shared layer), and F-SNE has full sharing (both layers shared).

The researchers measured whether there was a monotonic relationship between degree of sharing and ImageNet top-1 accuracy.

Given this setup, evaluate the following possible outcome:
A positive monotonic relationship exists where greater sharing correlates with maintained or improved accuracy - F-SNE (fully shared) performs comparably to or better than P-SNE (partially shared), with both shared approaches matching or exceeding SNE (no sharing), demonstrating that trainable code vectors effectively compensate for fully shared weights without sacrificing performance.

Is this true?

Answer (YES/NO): NO